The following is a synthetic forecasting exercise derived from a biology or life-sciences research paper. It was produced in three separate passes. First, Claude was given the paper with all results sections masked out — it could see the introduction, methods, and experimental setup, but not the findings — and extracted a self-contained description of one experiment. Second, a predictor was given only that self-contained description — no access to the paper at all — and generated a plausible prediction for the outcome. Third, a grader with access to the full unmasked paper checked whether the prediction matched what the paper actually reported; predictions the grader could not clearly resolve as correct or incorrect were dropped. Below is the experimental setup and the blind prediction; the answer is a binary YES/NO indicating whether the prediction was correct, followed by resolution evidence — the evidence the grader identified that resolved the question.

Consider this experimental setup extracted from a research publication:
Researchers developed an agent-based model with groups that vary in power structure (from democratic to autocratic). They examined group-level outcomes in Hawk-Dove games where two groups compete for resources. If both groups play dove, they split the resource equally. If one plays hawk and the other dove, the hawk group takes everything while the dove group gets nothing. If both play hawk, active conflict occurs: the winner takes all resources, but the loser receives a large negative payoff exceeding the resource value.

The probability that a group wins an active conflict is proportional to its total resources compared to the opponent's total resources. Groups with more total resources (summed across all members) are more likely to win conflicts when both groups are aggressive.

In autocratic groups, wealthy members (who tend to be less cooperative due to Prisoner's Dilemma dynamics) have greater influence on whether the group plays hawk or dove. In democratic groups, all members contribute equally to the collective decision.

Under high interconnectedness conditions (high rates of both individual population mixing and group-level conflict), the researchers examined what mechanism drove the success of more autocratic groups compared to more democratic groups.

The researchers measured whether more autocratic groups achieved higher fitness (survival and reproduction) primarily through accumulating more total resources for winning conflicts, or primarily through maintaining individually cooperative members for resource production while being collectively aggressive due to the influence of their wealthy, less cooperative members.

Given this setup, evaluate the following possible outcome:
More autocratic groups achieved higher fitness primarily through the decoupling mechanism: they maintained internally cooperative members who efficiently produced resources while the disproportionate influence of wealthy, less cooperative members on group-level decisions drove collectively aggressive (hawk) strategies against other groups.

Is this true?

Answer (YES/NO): YES